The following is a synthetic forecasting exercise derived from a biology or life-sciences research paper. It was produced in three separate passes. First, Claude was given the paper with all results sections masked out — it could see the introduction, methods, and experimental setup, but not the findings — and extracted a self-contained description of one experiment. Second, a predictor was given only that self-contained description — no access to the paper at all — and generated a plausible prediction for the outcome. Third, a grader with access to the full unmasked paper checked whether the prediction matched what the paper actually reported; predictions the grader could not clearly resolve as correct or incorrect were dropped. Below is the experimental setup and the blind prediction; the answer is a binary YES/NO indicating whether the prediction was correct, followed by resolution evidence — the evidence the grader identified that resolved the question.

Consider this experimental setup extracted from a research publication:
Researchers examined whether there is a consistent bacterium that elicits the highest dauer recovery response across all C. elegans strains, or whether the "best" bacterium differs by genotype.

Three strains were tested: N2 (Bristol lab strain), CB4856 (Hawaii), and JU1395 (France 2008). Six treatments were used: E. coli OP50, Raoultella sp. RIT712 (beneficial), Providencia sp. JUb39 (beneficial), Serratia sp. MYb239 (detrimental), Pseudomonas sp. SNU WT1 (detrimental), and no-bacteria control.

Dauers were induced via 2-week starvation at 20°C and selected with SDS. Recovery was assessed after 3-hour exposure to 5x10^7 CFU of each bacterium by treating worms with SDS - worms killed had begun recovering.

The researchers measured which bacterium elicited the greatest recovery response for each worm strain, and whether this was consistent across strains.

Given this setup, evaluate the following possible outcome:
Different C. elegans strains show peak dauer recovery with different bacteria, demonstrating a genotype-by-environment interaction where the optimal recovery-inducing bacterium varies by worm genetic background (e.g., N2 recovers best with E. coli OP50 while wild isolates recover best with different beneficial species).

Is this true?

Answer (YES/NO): NO